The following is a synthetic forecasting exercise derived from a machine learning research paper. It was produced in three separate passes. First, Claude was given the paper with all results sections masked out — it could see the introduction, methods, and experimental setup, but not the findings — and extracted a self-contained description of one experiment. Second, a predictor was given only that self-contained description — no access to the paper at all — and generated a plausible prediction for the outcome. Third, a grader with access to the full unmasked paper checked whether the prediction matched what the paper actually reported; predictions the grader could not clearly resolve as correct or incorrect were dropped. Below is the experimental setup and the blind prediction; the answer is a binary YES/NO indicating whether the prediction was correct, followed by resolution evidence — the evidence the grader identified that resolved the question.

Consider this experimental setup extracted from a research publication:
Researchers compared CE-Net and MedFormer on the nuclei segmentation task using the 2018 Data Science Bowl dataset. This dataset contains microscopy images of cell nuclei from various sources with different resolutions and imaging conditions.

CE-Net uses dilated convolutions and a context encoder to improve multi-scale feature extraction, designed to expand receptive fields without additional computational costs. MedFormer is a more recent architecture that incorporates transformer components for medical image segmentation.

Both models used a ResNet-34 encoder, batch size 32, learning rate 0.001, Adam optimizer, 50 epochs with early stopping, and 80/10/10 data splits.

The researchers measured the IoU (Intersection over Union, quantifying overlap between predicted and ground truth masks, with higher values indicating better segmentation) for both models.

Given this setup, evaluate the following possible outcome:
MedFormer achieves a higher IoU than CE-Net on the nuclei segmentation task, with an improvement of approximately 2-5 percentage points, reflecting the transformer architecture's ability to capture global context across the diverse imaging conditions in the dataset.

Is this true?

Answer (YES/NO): NO